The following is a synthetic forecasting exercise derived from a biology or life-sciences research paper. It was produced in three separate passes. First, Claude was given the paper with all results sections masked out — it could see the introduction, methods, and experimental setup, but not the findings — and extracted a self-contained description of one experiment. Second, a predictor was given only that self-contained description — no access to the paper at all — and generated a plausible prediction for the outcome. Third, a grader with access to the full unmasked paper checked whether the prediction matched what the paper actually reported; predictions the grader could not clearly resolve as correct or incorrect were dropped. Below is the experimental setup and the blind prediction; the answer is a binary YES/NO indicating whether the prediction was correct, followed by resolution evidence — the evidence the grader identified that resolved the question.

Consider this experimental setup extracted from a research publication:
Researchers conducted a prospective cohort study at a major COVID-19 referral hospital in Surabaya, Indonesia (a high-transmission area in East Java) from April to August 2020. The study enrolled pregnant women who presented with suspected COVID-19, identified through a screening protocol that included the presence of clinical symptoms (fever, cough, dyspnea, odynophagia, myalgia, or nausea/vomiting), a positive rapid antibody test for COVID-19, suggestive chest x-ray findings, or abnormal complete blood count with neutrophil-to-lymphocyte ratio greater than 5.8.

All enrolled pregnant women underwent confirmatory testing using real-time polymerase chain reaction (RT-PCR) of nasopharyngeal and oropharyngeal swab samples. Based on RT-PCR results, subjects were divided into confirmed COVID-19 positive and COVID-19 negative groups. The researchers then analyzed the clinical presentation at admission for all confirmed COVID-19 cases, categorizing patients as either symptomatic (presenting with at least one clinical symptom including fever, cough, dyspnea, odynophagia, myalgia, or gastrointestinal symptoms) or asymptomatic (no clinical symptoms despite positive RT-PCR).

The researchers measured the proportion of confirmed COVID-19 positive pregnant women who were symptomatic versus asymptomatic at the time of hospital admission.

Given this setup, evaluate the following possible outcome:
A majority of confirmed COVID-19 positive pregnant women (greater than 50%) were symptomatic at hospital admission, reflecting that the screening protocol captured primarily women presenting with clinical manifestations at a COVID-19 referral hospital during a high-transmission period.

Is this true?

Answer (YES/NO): NO